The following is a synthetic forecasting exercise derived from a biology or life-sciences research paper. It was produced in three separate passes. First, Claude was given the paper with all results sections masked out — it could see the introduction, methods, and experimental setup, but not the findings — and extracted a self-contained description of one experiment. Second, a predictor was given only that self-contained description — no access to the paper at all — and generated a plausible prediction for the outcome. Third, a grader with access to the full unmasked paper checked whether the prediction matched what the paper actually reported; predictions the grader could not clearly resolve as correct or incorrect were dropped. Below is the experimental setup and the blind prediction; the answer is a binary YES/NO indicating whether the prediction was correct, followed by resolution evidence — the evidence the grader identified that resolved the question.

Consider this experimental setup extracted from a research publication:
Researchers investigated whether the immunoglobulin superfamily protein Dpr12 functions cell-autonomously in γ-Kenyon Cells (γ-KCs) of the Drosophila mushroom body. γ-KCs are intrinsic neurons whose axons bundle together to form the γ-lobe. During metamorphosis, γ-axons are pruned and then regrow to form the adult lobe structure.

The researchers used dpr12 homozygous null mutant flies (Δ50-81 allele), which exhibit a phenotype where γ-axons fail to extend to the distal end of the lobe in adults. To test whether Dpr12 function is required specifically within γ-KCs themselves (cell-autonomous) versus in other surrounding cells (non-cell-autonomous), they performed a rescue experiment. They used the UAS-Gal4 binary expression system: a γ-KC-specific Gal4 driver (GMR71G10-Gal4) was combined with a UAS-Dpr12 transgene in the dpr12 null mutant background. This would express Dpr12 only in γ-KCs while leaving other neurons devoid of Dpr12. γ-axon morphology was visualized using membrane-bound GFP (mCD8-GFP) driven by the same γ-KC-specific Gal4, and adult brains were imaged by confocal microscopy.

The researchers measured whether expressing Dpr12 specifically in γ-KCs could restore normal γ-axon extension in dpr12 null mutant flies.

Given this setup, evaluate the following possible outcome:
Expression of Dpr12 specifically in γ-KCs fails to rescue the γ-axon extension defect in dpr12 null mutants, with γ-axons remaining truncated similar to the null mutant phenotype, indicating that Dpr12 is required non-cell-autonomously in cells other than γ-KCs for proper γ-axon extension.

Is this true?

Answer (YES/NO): NO